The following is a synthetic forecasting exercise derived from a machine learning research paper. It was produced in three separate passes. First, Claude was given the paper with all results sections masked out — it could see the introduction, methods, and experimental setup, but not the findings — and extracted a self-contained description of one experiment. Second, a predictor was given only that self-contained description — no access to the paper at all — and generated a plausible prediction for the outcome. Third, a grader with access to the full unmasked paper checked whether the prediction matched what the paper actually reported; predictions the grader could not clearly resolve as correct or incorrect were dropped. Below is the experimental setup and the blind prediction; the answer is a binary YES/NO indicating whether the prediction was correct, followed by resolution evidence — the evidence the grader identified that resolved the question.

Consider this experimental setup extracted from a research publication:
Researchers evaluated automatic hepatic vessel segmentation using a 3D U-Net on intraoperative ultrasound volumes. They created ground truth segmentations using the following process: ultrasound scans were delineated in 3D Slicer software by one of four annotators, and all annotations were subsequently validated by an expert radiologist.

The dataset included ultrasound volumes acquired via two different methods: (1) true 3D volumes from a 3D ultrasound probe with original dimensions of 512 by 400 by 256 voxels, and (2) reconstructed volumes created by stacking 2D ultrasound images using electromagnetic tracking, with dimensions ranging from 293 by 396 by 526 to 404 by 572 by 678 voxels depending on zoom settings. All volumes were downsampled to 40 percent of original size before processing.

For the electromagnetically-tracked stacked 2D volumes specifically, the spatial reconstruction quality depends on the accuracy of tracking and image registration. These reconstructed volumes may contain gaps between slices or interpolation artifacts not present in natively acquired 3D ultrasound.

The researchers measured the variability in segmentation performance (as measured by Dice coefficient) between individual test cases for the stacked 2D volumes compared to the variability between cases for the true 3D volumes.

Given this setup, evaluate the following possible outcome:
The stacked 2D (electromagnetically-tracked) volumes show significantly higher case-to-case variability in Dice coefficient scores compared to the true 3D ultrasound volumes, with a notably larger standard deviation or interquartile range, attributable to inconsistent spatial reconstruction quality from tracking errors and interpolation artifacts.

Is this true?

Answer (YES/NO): YES